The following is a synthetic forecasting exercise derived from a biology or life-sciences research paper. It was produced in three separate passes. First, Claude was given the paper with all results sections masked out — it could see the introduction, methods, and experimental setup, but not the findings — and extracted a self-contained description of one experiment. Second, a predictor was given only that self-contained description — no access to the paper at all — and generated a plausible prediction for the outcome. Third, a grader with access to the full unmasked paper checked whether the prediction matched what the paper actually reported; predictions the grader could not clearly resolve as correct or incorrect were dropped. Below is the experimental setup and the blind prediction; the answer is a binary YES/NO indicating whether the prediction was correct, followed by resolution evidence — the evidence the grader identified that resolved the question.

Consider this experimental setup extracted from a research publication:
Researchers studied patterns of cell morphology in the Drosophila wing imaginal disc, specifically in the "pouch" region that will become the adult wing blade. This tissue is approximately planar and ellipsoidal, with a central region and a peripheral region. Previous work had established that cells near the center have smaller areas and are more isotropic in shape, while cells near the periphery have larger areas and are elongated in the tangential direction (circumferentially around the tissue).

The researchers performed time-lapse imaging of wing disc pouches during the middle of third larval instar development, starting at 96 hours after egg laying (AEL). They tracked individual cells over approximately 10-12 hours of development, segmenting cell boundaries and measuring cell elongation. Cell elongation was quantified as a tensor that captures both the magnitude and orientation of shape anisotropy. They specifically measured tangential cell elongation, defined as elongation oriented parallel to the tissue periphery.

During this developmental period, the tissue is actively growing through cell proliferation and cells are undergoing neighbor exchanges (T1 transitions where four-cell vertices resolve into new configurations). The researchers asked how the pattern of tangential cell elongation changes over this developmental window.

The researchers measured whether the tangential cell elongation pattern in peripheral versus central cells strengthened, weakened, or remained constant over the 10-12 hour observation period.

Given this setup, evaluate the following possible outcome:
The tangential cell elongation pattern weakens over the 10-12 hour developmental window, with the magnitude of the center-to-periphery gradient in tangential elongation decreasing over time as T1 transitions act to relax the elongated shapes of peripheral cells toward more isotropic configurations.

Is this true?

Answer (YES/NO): NO